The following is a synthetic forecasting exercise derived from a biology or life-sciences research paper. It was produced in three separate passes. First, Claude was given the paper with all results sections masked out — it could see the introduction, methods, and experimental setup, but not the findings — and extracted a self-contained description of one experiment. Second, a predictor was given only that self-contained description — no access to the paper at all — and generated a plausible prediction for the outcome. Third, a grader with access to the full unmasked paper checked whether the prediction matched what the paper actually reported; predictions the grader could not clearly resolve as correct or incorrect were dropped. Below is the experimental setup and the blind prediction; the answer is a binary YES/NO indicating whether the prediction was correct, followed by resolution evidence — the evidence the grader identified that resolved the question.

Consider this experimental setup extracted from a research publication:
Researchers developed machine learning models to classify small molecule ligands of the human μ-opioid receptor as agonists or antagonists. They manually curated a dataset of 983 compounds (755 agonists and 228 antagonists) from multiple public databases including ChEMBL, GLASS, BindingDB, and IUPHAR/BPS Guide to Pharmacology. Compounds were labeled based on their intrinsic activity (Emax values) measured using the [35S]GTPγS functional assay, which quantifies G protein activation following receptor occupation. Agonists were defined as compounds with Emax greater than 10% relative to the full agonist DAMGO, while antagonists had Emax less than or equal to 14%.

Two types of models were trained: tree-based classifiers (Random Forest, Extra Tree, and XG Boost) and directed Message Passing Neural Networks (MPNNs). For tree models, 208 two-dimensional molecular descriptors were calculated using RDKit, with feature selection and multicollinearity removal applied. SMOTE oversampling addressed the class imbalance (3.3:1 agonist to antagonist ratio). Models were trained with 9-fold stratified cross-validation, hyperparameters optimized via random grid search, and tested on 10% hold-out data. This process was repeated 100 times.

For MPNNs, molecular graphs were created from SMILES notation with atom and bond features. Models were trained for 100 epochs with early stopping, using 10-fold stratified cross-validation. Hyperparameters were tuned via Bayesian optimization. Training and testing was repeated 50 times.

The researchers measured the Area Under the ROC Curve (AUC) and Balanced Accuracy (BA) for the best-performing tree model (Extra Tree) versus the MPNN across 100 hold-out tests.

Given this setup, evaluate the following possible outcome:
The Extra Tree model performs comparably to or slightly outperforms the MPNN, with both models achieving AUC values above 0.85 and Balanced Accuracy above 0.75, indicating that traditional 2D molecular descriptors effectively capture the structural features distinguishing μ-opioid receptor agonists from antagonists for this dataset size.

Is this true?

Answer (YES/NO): NO